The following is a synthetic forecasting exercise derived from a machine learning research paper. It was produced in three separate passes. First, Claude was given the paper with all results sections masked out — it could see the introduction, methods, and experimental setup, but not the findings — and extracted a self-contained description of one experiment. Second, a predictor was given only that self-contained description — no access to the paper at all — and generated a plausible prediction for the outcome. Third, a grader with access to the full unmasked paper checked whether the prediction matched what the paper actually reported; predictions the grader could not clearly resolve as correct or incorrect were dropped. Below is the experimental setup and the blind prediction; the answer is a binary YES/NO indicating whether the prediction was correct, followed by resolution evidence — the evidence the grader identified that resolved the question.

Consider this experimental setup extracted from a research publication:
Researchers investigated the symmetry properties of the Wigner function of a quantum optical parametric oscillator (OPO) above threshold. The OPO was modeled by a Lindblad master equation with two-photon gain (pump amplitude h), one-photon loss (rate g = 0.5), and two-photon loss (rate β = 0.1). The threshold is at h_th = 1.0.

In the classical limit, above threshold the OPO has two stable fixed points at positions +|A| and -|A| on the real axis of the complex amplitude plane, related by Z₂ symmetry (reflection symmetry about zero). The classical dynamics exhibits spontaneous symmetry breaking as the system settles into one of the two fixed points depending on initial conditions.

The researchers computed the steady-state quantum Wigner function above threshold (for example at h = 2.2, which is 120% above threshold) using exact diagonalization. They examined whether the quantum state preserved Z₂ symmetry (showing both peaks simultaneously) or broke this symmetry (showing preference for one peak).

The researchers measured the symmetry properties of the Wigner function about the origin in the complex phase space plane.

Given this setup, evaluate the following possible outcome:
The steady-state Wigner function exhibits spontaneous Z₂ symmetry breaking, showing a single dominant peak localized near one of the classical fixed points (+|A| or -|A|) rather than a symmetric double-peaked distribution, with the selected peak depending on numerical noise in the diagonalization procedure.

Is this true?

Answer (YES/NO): NO